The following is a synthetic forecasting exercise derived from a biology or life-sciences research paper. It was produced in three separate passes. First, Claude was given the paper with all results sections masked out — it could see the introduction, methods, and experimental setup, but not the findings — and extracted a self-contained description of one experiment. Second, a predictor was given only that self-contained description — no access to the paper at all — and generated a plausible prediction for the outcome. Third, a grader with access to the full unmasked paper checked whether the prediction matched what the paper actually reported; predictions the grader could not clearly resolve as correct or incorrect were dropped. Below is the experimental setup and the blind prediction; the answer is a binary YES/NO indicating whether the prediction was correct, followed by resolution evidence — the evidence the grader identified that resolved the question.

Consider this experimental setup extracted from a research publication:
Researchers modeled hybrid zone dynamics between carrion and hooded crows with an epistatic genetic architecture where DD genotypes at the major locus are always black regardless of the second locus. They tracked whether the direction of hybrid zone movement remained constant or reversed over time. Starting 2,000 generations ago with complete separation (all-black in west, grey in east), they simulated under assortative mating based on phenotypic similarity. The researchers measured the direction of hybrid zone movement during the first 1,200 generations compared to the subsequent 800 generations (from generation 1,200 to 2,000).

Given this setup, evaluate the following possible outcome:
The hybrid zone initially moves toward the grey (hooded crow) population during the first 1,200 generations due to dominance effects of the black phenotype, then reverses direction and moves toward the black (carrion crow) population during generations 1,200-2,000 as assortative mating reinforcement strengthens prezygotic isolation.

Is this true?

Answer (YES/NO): NO